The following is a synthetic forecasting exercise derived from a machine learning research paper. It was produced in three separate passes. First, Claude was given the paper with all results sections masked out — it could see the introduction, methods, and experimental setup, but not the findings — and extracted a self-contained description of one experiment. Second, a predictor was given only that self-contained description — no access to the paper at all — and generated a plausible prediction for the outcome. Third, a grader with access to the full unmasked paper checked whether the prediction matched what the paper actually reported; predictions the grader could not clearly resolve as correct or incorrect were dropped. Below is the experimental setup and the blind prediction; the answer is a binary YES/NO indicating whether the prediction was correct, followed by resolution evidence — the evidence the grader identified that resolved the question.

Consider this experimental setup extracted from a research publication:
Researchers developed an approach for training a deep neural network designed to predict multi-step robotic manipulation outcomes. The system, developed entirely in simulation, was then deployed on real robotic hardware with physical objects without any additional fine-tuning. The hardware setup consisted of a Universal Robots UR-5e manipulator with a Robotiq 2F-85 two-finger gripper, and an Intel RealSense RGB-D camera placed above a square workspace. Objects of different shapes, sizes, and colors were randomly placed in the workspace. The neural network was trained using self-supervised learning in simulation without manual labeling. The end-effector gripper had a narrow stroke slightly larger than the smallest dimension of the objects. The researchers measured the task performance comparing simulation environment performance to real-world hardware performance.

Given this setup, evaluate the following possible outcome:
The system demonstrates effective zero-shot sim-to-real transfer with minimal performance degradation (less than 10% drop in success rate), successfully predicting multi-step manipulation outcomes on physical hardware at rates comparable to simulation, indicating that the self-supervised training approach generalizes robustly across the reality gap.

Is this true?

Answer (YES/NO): YES